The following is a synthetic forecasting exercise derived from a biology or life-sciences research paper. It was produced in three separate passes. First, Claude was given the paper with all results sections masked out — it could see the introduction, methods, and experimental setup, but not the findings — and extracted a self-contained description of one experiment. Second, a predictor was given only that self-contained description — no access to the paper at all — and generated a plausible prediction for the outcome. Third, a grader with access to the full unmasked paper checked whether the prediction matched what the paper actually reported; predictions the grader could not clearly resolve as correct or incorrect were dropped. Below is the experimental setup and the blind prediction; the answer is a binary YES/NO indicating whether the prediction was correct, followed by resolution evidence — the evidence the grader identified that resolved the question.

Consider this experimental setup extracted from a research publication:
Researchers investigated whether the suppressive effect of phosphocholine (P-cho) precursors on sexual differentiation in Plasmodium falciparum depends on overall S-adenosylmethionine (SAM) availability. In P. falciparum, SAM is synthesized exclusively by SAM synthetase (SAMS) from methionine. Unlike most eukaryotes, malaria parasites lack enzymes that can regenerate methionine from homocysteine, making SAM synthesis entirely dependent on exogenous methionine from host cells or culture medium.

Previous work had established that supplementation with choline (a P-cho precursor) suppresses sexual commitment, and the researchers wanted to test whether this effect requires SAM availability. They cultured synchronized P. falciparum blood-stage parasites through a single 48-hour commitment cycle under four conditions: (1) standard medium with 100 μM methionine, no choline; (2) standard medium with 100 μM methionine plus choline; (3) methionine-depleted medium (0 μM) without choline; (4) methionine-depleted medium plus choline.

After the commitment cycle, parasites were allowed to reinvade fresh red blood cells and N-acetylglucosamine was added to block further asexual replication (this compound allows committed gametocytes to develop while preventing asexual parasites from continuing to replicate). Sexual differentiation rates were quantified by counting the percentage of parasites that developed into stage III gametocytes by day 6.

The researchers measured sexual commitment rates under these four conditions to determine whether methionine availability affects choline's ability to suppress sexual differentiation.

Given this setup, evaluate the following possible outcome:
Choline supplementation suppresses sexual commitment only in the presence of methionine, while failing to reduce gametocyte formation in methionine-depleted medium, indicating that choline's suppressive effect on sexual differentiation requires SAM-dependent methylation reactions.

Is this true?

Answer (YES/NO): YES